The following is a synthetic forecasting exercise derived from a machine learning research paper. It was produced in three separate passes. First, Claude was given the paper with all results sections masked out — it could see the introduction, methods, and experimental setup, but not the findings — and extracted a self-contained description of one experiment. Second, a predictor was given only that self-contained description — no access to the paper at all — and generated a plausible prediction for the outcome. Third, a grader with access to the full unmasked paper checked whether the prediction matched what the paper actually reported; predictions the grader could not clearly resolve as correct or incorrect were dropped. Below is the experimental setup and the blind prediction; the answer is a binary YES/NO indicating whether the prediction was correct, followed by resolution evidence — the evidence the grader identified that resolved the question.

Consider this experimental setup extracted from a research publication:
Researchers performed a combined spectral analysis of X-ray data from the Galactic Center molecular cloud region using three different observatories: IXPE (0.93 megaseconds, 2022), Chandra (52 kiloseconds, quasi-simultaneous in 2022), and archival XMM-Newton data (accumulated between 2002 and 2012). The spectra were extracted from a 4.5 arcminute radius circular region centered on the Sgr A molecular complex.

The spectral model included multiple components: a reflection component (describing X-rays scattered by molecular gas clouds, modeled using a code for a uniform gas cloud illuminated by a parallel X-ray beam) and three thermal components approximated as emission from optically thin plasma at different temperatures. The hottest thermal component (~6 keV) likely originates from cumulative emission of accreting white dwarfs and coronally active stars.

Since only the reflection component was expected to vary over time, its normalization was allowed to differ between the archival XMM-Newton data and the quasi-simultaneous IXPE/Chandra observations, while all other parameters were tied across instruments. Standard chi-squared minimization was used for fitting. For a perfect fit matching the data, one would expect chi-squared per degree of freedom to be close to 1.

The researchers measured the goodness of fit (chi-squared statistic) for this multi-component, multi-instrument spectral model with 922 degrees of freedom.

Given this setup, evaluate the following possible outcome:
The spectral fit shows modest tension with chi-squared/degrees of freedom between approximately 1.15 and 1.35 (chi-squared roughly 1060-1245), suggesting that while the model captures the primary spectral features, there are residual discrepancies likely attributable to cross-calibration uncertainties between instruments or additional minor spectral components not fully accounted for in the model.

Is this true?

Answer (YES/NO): NO